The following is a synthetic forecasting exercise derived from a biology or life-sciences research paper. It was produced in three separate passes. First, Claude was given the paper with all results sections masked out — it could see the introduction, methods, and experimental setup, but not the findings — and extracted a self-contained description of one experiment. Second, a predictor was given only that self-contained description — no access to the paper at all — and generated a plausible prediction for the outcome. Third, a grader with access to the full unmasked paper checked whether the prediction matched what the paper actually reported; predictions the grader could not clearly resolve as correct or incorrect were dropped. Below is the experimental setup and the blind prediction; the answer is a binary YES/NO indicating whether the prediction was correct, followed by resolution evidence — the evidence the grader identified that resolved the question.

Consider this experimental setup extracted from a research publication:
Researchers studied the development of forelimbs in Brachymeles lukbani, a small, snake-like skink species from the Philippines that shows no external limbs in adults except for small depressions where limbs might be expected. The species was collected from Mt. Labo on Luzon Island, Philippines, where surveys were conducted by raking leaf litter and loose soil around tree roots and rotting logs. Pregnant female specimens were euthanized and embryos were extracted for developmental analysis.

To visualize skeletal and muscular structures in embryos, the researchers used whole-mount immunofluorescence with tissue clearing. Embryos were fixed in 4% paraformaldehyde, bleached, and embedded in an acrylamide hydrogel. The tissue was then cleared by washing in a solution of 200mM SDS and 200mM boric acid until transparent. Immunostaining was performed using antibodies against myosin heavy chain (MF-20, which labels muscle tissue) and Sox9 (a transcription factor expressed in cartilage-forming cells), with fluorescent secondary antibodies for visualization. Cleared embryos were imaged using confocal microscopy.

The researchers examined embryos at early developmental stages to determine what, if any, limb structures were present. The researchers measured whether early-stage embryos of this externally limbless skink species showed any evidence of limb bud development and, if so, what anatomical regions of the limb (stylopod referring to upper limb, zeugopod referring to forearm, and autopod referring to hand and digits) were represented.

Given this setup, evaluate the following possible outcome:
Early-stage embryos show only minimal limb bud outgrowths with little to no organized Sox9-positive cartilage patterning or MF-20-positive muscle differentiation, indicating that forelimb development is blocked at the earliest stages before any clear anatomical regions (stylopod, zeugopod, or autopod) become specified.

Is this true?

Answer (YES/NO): NO